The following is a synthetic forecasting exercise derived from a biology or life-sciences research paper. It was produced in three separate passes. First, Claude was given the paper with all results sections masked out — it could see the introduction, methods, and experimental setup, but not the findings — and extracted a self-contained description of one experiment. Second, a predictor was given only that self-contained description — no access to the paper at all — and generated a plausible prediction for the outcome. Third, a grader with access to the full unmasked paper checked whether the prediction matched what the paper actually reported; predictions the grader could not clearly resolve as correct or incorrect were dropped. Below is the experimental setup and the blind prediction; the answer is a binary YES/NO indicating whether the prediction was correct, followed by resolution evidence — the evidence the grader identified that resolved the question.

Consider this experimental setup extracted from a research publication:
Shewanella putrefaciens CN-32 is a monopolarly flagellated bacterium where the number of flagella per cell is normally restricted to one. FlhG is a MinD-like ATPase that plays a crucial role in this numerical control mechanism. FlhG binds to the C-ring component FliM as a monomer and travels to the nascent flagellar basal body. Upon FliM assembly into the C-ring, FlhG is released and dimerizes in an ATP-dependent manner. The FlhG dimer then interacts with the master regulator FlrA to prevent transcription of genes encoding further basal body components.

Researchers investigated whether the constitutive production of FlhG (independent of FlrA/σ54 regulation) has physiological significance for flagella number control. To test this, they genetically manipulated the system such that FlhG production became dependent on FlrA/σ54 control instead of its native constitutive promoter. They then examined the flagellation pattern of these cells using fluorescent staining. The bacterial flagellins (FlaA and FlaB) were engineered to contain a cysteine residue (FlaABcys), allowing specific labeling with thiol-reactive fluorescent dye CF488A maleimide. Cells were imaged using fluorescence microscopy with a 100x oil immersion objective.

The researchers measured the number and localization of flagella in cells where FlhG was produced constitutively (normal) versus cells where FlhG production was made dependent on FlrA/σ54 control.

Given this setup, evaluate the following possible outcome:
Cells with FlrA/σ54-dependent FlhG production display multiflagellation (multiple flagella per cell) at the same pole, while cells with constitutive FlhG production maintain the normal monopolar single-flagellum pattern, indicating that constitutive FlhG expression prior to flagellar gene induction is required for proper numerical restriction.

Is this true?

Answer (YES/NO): YES